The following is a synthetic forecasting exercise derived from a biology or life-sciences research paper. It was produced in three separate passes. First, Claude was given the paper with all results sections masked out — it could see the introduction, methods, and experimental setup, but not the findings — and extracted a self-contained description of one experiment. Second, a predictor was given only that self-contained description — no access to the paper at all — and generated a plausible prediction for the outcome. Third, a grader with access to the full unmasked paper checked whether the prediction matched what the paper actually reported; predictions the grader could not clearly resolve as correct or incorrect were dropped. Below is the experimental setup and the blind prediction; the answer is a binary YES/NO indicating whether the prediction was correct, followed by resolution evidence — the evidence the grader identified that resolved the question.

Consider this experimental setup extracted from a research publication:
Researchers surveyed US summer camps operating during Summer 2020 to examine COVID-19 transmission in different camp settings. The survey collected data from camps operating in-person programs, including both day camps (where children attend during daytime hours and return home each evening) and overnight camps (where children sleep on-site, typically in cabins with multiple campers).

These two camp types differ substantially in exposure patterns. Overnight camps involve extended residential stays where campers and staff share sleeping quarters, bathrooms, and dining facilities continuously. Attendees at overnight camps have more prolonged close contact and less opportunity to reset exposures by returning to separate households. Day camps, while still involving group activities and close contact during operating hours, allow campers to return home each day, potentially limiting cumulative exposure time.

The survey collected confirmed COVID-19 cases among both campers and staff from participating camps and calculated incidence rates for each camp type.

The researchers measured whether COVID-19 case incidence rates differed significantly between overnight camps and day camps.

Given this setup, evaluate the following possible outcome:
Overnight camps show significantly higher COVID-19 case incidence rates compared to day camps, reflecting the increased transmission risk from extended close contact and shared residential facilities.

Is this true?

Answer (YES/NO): NO